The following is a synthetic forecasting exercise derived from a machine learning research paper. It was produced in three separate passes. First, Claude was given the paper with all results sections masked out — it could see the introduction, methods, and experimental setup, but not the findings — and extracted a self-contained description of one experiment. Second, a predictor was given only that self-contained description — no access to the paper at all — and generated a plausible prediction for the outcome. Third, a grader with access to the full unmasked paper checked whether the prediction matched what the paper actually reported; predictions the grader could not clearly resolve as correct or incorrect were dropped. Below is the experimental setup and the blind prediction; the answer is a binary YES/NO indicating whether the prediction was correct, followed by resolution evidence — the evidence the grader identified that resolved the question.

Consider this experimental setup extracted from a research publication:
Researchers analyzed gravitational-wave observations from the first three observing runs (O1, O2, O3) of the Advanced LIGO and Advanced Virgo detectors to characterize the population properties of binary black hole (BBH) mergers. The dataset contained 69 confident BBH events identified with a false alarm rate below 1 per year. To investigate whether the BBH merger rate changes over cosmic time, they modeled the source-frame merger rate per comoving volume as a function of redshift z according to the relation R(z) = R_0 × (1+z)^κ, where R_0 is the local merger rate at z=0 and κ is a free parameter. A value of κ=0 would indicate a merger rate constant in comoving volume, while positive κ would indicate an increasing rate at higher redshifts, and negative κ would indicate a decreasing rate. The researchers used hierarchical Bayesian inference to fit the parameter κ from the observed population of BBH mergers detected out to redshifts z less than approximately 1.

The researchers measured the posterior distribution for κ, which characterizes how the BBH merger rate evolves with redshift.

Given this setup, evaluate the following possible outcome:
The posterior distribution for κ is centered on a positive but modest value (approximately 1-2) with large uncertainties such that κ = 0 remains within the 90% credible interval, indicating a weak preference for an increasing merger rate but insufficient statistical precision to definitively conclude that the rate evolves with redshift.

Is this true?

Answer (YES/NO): NO